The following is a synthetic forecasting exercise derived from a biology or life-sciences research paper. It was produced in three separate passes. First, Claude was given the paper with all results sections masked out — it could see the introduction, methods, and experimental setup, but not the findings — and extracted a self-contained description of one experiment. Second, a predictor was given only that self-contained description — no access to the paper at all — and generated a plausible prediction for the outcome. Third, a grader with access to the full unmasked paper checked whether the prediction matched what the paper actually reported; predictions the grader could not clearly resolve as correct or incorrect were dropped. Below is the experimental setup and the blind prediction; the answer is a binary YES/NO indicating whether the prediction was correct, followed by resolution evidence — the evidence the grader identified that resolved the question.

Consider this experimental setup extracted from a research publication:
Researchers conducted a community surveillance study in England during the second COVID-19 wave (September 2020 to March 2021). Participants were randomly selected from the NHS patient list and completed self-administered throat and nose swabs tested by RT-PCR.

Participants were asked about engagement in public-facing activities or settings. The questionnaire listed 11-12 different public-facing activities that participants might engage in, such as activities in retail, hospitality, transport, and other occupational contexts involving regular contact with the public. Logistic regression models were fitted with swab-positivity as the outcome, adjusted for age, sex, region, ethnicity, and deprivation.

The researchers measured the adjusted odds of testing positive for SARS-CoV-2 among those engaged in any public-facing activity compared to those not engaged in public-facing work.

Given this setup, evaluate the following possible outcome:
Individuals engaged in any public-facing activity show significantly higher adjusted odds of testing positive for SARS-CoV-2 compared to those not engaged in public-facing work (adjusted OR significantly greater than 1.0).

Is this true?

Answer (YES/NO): YES